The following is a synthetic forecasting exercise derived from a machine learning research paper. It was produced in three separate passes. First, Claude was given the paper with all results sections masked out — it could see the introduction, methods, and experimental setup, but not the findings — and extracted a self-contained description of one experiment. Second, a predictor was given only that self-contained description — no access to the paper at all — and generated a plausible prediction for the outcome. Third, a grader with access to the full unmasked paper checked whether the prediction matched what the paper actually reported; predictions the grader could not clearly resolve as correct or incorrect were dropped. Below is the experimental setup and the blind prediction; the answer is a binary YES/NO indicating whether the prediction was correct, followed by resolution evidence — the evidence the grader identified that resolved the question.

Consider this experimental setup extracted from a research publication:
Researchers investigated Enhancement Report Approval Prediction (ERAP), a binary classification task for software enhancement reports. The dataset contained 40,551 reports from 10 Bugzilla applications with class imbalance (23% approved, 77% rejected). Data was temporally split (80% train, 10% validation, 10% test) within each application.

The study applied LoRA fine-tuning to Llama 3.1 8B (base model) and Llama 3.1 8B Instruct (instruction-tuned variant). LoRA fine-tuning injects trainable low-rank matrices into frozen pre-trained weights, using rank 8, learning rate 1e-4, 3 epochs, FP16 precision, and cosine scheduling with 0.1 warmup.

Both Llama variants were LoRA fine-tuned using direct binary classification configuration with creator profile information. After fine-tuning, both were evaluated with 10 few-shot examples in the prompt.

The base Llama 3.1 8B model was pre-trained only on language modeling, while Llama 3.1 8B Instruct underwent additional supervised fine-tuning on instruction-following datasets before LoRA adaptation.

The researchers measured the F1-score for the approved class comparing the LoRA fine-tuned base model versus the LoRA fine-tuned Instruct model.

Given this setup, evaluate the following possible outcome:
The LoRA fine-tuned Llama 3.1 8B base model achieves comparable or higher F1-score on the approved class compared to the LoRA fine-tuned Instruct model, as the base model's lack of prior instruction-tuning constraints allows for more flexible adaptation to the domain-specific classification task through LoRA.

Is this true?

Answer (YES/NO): NO